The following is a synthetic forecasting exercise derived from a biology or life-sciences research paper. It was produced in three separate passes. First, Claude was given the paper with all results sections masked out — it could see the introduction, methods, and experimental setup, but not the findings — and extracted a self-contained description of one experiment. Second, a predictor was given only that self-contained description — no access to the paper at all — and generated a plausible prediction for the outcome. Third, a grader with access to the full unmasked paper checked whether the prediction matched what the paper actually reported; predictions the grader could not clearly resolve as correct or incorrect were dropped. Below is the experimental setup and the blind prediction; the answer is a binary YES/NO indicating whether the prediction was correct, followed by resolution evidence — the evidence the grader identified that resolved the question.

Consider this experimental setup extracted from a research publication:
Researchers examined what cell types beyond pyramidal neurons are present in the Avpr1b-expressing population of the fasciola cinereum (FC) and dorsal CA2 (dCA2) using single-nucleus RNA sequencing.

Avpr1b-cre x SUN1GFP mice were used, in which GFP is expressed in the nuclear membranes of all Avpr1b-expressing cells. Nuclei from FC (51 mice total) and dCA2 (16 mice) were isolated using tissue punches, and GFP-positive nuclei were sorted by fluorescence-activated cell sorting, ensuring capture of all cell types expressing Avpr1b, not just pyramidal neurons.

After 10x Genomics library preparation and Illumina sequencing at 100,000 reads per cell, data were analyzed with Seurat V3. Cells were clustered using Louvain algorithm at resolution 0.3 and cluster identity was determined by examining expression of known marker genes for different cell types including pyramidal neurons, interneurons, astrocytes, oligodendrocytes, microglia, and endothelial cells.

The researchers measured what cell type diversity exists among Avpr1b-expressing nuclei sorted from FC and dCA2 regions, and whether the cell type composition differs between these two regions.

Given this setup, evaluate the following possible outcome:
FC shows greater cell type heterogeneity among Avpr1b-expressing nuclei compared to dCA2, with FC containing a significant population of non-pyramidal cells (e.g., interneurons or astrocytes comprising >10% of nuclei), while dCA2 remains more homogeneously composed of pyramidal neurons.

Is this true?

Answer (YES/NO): NO